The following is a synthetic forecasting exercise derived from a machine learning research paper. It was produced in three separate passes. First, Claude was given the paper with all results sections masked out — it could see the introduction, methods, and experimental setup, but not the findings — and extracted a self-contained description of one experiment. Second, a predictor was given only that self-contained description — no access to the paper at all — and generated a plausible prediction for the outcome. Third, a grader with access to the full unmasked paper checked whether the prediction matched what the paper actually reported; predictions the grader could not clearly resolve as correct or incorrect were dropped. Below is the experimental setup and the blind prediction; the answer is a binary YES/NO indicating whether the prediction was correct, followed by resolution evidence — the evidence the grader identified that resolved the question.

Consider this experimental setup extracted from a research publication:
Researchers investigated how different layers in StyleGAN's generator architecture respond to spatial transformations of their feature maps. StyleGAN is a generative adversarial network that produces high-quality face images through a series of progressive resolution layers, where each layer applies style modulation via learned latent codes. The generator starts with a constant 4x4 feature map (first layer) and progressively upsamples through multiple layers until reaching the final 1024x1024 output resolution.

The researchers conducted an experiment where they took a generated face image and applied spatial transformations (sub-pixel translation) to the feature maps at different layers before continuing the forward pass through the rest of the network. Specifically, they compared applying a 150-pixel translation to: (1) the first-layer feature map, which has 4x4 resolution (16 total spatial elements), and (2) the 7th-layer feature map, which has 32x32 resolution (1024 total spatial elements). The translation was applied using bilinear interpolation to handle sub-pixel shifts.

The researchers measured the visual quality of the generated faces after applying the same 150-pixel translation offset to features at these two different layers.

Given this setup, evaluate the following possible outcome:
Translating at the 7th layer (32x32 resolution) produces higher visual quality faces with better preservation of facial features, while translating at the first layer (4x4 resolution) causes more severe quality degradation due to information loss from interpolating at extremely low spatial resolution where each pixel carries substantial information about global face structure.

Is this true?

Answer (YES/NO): YES